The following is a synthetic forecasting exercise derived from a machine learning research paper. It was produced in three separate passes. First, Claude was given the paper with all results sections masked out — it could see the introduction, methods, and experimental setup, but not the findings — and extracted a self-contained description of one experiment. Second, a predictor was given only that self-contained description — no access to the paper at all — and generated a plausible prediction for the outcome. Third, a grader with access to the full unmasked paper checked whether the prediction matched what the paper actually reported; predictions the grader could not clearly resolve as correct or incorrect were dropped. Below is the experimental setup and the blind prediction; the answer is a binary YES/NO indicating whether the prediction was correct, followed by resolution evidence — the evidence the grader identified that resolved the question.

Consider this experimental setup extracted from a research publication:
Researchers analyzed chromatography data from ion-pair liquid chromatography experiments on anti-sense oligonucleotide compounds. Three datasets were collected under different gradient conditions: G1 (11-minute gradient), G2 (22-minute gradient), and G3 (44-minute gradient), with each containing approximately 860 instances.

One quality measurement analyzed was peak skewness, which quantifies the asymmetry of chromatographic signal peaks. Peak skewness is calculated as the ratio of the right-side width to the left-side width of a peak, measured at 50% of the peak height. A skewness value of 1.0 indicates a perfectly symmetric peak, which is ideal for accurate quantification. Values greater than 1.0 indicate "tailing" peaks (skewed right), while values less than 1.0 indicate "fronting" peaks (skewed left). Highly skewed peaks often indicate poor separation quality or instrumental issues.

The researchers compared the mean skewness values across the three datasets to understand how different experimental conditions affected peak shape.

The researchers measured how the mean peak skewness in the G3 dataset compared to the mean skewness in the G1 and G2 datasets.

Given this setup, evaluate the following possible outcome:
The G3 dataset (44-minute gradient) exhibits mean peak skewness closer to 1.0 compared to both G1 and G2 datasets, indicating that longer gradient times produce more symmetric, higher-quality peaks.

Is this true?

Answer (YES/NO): NO